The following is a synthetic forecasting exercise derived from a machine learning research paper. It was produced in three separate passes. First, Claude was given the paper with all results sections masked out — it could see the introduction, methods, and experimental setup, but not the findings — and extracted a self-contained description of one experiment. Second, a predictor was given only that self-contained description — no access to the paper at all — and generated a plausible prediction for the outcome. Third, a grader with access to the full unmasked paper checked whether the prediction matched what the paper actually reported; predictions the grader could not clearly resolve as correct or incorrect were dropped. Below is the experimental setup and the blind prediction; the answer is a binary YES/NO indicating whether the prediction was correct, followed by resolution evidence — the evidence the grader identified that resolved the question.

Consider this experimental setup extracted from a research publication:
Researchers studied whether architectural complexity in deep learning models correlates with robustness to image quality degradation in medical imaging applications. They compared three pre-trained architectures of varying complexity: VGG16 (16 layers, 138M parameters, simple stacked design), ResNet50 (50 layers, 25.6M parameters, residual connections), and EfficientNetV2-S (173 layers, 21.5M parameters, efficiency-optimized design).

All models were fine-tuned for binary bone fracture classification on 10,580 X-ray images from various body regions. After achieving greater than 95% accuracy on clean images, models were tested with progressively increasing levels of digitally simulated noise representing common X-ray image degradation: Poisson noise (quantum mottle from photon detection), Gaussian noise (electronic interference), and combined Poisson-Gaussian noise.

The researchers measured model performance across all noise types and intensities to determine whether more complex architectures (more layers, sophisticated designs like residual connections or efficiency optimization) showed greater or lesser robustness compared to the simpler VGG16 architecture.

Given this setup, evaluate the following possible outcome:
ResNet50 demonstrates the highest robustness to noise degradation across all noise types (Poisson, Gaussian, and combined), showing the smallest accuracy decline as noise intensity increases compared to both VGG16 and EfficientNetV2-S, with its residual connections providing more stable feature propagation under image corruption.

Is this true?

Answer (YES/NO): NO